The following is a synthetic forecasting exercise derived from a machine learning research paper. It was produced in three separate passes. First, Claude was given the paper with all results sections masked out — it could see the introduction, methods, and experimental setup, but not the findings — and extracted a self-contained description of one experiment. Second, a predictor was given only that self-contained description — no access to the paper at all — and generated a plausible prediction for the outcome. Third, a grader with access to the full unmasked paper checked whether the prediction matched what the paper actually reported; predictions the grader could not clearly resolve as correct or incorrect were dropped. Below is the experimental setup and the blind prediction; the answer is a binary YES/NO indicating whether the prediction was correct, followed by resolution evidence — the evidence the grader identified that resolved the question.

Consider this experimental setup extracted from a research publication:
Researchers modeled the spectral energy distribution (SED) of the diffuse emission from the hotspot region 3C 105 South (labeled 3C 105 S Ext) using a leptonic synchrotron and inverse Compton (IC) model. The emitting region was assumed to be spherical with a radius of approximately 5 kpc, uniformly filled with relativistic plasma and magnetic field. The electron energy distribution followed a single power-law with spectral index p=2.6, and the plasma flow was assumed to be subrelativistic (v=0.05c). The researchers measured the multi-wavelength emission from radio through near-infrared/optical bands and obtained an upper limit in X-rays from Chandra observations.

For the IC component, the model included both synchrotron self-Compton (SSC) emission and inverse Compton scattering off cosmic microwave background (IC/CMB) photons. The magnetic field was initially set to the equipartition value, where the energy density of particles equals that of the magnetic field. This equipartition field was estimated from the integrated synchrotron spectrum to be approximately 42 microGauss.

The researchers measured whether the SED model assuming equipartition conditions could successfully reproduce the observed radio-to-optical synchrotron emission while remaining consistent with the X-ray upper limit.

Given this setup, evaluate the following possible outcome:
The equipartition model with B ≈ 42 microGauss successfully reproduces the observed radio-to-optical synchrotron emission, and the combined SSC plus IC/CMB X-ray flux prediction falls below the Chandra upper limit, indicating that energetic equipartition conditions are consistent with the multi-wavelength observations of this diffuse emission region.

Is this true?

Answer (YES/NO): YES